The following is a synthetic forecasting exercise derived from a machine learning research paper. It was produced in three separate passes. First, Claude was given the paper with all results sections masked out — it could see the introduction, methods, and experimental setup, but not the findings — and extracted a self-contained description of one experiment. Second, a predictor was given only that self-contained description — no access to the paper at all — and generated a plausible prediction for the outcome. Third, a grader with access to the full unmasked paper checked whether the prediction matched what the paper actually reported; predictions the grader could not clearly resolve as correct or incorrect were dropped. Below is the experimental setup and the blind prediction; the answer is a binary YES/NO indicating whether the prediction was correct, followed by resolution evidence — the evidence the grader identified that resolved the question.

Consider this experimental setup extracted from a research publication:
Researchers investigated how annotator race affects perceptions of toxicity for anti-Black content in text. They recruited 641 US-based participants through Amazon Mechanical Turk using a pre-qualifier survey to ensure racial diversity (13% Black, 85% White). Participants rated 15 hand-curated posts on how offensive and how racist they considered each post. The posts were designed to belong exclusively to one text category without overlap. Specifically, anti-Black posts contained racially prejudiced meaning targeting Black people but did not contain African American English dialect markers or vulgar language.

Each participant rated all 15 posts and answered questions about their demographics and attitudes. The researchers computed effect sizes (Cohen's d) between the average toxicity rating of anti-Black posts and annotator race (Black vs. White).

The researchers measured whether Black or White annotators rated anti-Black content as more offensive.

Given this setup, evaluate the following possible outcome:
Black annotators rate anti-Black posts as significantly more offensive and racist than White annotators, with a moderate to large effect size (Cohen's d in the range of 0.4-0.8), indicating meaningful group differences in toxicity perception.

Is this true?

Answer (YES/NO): NO